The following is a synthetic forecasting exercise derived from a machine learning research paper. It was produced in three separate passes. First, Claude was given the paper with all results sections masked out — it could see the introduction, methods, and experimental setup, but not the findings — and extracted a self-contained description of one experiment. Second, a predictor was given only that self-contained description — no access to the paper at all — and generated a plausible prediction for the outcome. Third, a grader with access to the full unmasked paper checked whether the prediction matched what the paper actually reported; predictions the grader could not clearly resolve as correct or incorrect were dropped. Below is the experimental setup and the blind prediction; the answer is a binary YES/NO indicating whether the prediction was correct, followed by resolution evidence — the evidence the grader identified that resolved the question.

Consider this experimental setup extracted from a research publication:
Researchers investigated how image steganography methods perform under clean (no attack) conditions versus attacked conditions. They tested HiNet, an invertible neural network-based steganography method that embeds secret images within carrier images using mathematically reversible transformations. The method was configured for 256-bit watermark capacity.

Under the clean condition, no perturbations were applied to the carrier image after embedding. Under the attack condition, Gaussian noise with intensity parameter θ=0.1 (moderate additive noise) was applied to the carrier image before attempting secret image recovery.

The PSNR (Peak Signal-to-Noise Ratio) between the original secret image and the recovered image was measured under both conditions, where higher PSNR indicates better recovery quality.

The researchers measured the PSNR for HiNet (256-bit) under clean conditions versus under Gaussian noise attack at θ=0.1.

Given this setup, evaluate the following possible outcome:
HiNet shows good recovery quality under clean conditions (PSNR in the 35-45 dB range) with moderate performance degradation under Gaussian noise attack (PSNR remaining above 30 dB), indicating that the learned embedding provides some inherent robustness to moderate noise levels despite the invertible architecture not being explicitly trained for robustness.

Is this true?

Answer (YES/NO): NO